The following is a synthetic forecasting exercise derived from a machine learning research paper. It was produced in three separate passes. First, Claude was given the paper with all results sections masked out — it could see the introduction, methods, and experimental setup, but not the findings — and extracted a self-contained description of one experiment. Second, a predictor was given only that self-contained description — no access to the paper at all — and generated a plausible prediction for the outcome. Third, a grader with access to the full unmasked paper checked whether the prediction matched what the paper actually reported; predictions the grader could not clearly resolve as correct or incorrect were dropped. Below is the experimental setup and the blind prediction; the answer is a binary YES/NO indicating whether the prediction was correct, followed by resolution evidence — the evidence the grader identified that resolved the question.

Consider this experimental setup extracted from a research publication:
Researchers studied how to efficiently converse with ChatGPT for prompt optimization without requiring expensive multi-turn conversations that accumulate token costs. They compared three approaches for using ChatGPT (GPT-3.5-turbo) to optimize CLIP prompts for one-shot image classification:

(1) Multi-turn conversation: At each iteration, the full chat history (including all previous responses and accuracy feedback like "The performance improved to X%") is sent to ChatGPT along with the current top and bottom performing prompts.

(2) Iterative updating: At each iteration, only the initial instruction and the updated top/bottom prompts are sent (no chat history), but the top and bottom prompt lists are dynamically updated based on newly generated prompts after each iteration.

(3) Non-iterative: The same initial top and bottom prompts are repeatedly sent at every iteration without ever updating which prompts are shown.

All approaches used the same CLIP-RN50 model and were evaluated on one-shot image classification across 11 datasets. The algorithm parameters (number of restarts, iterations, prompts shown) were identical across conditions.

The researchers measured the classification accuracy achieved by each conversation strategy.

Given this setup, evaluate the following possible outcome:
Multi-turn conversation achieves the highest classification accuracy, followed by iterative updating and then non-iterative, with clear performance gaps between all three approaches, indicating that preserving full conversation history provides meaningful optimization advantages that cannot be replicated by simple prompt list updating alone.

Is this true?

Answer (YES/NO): NO